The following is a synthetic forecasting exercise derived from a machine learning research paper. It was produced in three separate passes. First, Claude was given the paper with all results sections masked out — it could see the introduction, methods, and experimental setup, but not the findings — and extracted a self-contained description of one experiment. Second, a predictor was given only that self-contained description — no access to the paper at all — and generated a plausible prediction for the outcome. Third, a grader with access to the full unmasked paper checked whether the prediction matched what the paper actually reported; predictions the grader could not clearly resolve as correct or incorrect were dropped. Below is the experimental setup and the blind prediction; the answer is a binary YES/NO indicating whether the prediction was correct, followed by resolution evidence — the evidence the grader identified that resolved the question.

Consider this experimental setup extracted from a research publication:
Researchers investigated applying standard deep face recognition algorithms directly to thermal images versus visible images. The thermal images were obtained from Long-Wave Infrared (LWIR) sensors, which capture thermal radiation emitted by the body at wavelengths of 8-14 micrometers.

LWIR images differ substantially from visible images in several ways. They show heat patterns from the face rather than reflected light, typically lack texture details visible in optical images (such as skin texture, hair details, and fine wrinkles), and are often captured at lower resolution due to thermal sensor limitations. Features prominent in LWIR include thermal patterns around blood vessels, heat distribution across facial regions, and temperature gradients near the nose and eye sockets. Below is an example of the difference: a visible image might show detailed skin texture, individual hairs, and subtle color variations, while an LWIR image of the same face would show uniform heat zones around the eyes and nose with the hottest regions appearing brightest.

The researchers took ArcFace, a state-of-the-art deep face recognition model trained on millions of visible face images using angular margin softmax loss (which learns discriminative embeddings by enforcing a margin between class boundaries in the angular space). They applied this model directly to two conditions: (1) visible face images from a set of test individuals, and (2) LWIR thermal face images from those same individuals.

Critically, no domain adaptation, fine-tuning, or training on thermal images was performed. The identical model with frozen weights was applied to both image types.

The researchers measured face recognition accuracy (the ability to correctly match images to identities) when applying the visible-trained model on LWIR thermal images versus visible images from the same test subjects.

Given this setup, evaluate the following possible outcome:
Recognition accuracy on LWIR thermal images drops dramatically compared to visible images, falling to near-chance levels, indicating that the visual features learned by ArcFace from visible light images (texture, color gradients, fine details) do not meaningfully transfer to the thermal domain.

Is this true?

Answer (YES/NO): NO